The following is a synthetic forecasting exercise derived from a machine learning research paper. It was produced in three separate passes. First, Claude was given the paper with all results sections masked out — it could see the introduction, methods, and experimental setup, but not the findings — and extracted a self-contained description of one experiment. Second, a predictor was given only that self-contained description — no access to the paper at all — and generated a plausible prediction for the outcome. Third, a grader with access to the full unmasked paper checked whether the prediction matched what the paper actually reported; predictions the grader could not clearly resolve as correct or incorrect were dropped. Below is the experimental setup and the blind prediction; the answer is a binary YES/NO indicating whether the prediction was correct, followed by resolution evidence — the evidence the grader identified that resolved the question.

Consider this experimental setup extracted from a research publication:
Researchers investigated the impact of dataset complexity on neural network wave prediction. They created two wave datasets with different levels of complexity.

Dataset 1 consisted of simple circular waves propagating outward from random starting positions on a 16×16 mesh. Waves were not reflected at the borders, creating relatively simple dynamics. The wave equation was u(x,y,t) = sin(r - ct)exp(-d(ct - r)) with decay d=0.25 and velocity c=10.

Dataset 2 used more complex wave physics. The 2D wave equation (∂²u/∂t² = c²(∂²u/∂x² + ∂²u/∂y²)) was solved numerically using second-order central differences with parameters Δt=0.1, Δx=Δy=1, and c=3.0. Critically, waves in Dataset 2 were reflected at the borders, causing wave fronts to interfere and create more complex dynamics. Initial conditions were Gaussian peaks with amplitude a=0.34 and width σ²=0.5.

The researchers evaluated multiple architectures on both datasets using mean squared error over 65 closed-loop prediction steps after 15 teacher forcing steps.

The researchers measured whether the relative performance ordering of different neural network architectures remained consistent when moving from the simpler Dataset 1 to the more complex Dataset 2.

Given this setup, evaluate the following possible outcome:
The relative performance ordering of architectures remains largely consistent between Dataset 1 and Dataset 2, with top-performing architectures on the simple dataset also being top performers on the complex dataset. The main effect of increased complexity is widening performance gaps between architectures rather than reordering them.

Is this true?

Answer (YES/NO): NO